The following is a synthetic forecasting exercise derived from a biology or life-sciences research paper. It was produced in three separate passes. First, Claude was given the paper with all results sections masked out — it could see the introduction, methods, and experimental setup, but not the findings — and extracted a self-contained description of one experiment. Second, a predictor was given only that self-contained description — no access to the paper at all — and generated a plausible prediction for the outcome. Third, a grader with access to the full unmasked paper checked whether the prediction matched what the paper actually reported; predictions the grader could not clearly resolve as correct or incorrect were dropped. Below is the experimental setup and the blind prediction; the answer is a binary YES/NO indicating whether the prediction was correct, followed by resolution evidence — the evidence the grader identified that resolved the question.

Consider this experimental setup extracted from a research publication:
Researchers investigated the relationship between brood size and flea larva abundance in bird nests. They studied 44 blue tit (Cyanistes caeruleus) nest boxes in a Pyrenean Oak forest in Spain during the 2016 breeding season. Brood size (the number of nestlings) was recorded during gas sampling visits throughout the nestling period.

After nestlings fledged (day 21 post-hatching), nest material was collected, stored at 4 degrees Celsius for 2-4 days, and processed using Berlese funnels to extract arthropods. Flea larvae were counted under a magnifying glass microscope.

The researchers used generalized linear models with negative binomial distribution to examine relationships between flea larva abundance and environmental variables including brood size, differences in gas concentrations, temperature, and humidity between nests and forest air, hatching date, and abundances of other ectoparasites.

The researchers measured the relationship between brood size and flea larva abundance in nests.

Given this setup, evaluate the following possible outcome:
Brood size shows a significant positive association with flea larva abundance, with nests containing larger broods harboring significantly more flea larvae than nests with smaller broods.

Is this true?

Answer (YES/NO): NO